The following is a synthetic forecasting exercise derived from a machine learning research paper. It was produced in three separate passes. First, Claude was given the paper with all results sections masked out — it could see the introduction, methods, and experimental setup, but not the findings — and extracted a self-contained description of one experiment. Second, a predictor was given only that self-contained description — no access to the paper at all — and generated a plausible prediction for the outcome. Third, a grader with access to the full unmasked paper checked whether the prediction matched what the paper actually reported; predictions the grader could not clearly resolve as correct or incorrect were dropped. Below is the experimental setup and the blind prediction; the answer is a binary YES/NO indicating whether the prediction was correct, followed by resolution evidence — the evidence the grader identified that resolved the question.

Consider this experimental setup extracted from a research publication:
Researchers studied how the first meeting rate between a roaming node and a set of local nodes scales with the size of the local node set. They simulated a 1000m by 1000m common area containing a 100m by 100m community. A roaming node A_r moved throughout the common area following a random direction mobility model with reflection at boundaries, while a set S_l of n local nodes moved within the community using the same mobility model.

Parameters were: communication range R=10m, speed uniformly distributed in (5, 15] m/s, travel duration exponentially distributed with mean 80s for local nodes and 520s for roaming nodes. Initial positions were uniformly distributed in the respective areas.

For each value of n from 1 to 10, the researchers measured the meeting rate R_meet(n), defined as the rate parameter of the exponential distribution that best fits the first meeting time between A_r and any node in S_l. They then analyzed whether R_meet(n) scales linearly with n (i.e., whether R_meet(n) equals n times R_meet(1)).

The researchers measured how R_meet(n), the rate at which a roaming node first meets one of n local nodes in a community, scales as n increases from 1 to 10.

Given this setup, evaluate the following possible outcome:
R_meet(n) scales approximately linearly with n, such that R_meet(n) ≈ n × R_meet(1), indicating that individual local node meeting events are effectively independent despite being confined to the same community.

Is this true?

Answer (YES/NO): NO